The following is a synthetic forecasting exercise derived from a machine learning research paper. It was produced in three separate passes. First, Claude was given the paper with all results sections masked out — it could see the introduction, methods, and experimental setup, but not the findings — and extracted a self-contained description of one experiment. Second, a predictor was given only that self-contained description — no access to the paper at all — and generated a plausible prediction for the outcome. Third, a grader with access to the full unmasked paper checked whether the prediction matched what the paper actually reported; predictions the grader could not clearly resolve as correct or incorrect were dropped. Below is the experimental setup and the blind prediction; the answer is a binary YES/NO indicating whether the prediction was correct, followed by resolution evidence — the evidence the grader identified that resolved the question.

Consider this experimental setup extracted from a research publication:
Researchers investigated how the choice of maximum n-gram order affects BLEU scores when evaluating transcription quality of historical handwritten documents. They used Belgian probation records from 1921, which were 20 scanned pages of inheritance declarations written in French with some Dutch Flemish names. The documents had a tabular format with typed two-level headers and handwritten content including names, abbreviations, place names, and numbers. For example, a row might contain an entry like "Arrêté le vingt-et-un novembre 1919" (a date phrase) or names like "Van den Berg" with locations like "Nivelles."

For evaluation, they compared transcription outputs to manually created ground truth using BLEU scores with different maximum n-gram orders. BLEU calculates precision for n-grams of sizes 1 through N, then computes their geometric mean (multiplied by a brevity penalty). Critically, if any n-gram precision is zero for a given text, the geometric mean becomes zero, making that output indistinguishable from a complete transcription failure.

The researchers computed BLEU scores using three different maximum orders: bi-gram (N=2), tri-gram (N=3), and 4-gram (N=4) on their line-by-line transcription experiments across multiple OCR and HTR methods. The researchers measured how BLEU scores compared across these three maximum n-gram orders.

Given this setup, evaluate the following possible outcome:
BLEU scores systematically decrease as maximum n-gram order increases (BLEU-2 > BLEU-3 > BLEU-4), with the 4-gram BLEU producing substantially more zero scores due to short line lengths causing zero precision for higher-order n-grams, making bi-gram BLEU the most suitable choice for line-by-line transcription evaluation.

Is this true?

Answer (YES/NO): NO